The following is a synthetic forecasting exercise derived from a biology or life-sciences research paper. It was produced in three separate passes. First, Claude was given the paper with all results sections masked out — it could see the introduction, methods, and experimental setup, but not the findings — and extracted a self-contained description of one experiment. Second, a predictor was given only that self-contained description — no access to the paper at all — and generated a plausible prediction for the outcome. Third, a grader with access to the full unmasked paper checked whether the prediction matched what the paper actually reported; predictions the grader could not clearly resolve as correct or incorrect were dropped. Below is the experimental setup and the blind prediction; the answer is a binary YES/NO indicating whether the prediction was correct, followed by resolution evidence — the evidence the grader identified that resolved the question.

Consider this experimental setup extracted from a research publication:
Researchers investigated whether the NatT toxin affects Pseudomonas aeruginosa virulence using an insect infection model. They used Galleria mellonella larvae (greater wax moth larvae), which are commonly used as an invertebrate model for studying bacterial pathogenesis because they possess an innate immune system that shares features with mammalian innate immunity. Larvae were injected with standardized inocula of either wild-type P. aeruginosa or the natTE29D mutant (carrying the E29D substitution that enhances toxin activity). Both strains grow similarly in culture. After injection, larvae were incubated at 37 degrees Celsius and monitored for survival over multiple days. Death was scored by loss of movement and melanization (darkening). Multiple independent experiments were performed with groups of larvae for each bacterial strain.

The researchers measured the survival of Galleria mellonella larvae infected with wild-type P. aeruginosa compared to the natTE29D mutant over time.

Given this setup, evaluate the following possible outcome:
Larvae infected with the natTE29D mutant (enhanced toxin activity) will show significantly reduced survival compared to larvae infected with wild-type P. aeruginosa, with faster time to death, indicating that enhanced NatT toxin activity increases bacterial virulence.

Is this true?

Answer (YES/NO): YES